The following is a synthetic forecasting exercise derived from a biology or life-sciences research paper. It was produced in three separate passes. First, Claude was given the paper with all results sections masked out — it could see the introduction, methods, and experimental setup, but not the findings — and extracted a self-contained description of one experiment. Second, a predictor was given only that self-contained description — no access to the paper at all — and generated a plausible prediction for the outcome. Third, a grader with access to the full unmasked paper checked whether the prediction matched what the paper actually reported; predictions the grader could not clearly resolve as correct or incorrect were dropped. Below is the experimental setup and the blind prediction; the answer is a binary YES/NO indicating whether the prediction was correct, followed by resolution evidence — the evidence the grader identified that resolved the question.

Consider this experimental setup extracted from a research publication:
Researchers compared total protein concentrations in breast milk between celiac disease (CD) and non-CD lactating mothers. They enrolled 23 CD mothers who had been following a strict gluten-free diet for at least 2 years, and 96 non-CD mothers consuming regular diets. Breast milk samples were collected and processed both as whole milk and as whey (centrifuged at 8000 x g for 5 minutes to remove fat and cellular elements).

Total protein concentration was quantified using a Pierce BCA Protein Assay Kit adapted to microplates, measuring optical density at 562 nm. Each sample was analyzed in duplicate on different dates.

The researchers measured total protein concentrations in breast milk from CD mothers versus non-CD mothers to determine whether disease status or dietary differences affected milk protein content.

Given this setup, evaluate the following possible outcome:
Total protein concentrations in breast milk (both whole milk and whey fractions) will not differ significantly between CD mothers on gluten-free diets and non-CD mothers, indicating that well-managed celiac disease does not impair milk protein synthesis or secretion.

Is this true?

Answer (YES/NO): YES